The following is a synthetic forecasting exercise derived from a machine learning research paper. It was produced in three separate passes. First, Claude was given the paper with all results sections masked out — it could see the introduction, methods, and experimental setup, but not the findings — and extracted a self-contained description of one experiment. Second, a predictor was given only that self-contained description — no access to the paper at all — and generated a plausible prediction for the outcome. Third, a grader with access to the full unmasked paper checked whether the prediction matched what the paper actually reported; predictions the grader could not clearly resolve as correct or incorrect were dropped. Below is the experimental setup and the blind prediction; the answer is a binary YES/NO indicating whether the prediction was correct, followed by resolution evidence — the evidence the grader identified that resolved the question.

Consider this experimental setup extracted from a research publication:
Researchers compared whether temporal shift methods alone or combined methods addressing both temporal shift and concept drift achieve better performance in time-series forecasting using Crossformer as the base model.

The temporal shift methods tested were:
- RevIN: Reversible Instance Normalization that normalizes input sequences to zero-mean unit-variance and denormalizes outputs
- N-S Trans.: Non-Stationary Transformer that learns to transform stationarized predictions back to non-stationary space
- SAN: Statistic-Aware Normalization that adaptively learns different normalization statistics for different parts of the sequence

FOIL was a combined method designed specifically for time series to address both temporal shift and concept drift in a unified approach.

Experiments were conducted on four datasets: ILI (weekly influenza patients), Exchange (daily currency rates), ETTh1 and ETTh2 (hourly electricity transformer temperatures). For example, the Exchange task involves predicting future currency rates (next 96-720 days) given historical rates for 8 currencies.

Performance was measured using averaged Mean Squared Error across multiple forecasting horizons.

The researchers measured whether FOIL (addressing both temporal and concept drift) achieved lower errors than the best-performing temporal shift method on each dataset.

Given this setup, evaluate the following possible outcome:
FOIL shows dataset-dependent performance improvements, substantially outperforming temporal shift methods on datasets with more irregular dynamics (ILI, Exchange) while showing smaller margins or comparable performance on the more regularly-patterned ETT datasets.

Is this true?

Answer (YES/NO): NO